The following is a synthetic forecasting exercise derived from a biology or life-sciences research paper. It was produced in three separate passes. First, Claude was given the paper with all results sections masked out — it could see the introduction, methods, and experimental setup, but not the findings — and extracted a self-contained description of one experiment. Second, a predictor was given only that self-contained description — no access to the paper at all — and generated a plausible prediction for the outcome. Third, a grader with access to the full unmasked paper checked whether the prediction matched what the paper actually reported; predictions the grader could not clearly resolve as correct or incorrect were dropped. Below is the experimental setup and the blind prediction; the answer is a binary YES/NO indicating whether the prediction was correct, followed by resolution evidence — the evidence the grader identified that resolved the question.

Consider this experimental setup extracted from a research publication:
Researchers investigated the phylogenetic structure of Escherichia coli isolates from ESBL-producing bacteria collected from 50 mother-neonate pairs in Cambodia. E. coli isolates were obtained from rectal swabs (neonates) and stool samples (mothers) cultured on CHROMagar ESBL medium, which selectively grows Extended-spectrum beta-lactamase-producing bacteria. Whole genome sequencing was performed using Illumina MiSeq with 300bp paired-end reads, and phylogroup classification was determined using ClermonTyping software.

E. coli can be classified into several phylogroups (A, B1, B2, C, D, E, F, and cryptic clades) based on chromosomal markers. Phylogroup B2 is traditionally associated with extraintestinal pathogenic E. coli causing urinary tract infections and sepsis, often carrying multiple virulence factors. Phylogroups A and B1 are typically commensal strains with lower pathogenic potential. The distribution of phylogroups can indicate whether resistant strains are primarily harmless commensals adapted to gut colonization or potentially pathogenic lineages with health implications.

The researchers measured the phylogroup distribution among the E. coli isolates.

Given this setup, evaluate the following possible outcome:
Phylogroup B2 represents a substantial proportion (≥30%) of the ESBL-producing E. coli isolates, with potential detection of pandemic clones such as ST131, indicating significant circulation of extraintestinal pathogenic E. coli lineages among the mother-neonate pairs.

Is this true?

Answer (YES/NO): NO